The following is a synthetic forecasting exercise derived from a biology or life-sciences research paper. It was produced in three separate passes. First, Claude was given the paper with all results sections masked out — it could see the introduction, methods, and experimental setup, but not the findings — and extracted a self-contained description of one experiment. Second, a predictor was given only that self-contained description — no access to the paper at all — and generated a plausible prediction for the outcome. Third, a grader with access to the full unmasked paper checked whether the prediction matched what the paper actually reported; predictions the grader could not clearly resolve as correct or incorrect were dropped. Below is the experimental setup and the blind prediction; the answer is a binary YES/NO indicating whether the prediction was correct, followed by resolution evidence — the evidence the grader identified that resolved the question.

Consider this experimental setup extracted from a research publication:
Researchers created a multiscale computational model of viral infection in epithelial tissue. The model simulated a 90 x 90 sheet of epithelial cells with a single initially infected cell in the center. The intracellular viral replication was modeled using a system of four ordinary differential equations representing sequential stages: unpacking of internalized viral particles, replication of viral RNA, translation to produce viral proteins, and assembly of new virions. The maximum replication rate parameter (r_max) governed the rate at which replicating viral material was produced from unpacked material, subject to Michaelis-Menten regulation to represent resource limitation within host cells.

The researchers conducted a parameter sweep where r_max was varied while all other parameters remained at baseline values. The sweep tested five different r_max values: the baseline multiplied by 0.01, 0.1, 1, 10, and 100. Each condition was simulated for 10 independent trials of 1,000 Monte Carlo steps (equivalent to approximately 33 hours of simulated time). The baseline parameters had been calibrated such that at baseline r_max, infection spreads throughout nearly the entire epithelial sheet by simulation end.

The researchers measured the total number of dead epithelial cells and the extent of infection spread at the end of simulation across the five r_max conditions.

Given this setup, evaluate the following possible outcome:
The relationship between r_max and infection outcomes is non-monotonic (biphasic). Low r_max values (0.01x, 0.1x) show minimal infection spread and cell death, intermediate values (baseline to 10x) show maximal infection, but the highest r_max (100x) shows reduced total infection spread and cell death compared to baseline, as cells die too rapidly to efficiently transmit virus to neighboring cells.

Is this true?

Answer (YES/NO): YES